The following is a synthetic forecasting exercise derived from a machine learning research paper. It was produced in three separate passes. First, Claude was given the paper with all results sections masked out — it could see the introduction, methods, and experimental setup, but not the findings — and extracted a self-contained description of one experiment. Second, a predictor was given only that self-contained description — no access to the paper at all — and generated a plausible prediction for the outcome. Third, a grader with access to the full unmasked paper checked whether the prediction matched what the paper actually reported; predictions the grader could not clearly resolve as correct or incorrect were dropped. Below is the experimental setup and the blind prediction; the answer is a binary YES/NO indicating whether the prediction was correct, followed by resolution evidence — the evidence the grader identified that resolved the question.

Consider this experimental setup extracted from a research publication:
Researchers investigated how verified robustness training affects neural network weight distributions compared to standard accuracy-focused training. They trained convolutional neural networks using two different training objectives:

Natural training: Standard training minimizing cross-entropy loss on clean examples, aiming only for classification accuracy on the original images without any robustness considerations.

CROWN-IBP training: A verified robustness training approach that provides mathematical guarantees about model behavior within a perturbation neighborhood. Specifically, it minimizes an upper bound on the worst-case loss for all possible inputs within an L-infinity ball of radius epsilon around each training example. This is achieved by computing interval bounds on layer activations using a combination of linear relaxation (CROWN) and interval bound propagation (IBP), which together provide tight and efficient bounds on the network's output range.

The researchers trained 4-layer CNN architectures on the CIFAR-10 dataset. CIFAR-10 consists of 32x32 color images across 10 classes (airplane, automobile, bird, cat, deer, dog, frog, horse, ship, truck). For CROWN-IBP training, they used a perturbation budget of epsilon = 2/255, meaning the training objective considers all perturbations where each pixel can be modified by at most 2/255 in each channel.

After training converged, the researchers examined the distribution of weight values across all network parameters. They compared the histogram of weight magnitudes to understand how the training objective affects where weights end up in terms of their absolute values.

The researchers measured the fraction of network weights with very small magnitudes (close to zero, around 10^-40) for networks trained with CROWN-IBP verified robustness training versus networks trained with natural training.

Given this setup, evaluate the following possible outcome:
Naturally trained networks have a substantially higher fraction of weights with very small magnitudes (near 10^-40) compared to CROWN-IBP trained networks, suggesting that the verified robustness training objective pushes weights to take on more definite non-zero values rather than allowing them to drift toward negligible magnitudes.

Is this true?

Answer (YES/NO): NO